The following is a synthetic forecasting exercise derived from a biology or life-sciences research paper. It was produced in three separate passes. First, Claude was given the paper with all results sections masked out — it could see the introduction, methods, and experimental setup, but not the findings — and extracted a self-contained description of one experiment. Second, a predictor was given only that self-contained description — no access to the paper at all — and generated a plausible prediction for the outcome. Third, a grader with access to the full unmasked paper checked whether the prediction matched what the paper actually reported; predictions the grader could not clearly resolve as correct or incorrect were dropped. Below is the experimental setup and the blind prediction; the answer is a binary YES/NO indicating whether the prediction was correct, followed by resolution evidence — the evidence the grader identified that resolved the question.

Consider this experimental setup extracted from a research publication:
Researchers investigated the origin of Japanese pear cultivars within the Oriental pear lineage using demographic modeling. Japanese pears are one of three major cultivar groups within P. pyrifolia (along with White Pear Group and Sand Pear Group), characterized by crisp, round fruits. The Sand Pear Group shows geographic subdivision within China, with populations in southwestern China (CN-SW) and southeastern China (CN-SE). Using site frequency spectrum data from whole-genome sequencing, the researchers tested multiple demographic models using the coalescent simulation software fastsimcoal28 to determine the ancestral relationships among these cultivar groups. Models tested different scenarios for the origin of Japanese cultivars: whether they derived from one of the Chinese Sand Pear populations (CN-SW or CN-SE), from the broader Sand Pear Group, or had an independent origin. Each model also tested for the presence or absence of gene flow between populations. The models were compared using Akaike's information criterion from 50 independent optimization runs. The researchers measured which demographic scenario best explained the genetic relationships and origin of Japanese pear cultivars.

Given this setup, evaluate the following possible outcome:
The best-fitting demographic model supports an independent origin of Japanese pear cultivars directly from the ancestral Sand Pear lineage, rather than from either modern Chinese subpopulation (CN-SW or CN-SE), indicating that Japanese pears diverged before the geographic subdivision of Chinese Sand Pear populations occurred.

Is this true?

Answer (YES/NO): NO